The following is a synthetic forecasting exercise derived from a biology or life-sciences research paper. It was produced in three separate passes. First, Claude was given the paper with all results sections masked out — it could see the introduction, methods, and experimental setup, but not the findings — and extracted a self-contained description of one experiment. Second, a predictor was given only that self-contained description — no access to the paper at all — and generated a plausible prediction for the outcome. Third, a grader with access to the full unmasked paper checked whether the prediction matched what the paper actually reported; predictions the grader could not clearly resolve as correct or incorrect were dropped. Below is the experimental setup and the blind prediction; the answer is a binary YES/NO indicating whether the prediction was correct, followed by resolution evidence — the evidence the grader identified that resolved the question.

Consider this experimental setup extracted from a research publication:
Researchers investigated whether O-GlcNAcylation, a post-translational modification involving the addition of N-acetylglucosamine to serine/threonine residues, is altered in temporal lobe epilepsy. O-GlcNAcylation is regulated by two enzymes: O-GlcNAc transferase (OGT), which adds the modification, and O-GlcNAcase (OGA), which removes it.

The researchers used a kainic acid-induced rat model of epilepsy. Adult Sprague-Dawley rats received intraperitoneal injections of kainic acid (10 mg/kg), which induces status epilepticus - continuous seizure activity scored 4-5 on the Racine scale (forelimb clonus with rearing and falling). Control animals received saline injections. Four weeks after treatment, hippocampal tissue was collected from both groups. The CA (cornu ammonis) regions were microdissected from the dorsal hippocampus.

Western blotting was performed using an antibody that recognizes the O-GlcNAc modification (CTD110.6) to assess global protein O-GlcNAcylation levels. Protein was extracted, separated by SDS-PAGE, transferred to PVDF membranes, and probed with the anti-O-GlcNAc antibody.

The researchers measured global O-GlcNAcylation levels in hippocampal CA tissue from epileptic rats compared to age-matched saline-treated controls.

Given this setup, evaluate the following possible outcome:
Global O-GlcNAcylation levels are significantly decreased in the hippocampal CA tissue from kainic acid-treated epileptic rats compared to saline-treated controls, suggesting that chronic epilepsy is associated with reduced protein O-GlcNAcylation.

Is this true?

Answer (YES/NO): YES